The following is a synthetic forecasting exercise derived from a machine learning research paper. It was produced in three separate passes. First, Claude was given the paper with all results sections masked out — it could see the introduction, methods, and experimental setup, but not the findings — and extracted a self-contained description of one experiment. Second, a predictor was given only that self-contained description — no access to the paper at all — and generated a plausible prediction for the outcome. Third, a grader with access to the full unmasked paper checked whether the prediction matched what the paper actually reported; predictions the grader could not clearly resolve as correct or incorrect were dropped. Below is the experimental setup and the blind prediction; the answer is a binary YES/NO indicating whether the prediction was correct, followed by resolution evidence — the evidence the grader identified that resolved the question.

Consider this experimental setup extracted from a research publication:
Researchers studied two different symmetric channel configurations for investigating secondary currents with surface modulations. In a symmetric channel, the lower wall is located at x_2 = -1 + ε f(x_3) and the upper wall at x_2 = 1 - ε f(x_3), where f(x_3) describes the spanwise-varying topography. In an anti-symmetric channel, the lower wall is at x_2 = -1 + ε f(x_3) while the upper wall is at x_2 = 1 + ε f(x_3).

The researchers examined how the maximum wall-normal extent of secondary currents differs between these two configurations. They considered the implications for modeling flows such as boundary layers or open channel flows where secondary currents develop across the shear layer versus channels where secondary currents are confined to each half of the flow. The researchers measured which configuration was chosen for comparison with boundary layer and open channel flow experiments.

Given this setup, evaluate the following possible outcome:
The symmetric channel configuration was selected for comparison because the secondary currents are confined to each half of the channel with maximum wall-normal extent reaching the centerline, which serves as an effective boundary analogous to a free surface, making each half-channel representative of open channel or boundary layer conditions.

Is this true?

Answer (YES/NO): YES